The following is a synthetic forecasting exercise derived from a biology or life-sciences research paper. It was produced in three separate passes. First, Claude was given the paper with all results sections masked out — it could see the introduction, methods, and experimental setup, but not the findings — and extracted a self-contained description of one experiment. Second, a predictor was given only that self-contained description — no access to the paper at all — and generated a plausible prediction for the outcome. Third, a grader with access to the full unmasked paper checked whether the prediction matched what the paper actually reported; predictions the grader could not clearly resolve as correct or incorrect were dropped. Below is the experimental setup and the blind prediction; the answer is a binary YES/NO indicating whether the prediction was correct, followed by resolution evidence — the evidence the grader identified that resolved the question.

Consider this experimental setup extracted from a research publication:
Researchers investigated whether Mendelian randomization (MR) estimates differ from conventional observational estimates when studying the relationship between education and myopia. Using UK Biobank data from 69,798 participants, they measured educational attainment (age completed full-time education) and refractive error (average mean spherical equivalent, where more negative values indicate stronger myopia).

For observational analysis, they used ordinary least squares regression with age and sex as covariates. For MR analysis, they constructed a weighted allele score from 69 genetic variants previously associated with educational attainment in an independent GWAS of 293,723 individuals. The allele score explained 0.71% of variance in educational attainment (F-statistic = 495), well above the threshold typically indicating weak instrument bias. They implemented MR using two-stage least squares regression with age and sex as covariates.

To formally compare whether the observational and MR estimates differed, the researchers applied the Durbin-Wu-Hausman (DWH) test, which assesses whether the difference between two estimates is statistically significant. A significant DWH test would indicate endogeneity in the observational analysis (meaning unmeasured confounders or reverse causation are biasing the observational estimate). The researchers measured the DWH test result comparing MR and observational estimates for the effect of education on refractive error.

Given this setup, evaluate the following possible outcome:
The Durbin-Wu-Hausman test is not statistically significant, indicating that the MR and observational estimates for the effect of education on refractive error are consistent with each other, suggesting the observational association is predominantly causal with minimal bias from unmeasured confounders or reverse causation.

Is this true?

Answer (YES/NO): NO